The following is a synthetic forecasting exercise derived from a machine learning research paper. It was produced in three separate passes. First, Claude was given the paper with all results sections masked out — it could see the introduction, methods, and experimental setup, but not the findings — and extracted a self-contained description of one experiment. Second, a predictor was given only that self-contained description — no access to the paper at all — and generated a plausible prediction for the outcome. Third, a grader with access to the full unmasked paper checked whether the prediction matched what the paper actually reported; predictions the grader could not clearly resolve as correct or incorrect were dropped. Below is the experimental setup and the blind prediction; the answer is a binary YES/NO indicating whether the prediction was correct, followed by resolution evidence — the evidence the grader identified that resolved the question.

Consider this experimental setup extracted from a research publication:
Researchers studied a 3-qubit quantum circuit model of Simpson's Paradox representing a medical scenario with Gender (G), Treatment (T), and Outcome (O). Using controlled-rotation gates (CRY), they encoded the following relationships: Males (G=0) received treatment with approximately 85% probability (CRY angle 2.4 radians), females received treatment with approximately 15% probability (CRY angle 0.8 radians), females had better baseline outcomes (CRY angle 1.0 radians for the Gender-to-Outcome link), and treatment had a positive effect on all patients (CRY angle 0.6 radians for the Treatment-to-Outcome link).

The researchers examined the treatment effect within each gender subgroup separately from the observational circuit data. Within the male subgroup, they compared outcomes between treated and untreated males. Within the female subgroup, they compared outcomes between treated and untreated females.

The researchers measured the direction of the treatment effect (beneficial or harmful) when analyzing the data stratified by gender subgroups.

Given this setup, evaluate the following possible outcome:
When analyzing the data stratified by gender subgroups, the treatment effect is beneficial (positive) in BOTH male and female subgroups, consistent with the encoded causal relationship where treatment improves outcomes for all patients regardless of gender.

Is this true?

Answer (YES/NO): YES